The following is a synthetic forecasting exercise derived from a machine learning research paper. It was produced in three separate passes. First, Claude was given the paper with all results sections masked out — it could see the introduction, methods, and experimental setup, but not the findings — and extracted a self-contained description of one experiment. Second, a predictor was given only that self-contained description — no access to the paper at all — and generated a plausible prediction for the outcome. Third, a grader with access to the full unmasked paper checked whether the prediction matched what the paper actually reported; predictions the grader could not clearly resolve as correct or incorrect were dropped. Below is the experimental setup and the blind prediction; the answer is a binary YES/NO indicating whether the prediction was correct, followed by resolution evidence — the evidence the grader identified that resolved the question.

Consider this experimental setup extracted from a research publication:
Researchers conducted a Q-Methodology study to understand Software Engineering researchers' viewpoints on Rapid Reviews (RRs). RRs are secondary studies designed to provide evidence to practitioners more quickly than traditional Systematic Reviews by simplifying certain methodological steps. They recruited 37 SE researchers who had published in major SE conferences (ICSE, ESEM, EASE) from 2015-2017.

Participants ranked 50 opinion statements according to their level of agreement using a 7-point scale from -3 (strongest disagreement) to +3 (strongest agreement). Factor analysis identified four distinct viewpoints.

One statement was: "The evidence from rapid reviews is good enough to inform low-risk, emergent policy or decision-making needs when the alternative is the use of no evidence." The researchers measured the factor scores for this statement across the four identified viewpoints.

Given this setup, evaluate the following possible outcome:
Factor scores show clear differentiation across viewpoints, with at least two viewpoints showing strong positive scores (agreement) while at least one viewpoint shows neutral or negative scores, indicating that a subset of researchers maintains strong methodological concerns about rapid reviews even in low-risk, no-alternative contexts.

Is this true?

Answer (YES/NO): NO